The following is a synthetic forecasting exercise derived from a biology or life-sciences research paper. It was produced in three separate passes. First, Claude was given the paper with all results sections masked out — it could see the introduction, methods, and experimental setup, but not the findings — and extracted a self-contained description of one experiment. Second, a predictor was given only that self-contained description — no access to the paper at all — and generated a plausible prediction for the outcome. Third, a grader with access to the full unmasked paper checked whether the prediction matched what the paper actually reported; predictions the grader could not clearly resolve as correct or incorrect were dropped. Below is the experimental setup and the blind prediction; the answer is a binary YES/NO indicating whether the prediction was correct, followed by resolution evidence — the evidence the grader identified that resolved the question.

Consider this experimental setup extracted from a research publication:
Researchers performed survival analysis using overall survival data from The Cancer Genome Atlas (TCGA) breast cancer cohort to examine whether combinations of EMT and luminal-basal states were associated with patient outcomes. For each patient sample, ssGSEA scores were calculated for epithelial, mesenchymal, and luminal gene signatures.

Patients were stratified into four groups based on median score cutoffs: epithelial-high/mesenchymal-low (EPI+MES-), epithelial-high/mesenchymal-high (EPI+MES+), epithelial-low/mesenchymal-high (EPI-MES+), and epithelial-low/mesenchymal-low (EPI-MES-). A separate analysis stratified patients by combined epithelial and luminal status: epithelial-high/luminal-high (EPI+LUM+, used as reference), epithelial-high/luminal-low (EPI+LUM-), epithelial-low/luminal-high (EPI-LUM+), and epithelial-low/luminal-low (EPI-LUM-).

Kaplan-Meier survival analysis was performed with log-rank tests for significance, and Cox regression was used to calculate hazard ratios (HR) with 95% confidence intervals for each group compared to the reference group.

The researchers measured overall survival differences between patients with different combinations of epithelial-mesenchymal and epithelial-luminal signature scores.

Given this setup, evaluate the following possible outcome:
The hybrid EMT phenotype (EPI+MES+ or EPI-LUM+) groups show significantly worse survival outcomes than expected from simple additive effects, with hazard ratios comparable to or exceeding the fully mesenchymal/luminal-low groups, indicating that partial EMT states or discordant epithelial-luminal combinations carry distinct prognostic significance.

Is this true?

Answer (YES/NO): NO